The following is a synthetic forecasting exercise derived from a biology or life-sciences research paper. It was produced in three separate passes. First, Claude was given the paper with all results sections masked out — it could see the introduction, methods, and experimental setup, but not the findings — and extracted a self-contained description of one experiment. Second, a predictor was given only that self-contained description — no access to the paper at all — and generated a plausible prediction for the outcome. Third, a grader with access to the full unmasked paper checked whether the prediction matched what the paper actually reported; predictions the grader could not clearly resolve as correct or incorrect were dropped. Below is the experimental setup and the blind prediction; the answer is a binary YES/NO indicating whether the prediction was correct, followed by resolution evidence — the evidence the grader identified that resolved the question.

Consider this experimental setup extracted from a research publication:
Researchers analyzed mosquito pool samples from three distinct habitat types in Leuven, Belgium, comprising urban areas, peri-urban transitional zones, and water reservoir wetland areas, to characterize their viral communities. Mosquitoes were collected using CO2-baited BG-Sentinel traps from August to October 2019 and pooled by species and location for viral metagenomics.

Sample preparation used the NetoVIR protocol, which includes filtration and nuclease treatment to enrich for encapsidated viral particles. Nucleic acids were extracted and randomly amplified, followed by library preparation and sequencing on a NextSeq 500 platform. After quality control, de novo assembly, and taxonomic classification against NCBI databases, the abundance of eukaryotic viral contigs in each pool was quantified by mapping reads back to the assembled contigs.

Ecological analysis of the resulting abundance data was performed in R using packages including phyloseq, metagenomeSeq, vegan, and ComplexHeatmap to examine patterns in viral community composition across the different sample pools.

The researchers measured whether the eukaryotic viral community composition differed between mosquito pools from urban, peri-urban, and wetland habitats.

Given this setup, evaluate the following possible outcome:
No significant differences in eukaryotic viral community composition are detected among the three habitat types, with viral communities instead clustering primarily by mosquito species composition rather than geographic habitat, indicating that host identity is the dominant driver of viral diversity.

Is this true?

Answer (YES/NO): NO